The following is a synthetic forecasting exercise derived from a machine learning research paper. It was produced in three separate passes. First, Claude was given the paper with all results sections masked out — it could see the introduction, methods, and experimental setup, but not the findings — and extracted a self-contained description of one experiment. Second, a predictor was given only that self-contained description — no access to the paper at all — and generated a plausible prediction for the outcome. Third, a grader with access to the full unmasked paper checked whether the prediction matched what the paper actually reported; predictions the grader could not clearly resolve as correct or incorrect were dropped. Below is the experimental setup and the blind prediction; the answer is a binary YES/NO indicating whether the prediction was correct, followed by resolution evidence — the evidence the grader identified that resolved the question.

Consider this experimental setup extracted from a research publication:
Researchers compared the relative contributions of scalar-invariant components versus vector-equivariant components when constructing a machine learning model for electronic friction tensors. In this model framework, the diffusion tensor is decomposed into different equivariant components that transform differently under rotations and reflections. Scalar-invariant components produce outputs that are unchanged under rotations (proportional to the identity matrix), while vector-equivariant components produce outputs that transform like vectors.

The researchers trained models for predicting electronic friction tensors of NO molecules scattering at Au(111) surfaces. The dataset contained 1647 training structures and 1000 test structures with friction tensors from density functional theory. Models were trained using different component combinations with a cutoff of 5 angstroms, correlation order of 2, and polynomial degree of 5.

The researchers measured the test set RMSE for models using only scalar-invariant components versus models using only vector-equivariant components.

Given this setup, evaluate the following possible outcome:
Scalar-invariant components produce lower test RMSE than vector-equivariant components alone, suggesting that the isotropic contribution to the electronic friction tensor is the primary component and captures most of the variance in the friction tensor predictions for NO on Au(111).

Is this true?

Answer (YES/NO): NO